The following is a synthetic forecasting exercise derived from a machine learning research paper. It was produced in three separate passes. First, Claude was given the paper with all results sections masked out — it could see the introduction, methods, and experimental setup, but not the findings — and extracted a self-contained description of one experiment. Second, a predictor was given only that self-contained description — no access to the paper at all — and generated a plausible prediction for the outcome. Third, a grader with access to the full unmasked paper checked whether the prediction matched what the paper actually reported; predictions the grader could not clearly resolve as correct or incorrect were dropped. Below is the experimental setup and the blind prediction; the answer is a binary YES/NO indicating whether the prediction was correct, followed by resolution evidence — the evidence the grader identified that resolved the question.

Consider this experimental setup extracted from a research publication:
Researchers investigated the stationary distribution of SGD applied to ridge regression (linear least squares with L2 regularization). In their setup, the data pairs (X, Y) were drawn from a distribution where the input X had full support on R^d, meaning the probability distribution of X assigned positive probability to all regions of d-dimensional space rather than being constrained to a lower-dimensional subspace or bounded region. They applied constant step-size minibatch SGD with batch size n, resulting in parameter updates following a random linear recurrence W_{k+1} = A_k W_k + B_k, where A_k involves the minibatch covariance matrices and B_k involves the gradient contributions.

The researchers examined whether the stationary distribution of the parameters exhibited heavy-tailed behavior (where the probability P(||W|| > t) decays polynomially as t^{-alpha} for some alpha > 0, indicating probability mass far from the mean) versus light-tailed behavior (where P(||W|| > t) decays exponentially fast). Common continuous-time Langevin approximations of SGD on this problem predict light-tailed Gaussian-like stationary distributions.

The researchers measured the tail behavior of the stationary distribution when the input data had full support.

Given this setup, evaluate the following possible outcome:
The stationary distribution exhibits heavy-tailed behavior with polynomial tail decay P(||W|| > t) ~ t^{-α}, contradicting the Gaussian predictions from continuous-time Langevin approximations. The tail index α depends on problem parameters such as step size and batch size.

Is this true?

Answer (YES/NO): YES